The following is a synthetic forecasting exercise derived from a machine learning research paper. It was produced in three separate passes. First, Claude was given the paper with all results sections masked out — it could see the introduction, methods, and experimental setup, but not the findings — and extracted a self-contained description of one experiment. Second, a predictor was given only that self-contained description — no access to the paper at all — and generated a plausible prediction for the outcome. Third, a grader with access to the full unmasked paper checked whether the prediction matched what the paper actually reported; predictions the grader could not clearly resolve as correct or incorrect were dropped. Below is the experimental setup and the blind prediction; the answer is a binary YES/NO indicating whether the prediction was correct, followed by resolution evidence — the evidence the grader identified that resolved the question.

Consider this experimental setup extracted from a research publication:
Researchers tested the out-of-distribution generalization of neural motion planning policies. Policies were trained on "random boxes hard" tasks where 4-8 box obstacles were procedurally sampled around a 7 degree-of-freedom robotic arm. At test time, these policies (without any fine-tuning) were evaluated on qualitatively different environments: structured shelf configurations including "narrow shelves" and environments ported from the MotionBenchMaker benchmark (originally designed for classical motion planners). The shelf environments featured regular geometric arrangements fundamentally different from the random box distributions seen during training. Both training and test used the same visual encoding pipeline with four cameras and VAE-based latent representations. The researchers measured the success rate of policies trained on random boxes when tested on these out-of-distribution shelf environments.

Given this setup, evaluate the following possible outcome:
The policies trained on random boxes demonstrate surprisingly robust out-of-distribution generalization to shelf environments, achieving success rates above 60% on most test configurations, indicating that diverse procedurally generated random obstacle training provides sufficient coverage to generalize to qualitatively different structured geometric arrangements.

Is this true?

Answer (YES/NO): NO